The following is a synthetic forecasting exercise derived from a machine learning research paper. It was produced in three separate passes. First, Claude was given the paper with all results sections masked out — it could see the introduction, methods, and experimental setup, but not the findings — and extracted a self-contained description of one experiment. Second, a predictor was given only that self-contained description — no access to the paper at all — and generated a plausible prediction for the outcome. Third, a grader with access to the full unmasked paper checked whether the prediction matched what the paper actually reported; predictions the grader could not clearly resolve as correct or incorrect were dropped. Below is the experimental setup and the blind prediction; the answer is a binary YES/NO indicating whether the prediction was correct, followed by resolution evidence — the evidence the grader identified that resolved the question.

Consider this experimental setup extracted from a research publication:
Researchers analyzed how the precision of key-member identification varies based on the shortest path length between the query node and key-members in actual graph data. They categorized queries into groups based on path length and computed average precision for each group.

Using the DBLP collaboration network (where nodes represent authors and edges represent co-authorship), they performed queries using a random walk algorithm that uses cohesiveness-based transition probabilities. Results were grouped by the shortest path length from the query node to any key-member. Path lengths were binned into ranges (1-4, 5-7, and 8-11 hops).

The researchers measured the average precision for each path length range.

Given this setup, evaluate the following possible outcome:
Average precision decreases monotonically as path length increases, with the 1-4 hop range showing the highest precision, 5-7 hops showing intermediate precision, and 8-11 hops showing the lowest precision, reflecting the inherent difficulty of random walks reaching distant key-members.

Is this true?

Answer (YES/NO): YES